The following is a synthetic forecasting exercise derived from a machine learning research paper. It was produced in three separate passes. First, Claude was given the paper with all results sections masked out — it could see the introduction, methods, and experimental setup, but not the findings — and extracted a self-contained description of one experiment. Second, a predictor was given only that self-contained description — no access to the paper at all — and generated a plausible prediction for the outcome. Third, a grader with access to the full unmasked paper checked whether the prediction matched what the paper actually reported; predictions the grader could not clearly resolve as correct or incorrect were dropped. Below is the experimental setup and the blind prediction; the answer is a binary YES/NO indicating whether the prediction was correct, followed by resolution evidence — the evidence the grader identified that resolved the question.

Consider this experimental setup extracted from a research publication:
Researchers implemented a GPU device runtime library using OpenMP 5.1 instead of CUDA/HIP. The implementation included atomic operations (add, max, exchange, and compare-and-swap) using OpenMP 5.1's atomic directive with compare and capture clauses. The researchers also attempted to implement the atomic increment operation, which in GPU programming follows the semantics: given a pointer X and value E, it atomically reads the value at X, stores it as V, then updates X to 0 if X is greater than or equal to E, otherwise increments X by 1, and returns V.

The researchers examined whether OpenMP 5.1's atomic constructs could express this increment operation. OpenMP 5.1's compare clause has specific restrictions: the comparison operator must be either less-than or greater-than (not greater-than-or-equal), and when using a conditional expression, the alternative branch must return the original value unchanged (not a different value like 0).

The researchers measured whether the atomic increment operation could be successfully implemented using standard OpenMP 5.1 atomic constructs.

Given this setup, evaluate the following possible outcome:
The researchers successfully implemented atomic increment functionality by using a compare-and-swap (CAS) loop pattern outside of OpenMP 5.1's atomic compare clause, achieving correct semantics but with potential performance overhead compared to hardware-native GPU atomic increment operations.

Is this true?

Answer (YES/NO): NO